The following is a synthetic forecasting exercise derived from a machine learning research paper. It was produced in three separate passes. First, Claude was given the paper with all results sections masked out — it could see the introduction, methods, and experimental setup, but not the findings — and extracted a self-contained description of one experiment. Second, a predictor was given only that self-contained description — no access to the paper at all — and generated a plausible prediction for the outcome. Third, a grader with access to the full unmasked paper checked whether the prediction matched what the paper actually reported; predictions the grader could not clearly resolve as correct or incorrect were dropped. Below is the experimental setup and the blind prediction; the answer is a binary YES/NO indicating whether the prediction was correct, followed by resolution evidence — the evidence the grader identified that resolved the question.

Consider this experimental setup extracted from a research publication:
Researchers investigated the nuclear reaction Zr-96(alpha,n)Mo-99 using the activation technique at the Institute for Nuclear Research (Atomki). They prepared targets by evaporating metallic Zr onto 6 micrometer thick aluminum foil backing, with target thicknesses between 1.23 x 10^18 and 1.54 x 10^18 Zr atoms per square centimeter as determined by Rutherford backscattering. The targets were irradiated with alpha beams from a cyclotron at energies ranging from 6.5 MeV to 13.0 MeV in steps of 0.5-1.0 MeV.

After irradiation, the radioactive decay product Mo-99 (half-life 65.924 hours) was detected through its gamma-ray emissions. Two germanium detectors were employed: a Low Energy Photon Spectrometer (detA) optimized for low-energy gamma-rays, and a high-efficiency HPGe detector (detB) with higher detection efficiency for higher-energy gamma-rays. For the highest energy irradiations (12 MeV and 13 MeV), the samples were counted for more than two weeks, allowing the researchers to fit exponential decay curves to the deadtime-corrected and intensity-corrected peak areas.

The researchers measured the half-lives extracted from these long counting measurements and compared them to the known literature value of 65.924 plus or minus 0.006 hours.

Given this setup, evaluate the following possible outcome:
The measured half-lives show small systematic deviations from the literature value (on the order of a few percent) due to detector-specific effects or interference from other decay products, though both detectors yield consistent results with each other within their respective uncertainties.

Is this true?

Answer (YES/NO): NO